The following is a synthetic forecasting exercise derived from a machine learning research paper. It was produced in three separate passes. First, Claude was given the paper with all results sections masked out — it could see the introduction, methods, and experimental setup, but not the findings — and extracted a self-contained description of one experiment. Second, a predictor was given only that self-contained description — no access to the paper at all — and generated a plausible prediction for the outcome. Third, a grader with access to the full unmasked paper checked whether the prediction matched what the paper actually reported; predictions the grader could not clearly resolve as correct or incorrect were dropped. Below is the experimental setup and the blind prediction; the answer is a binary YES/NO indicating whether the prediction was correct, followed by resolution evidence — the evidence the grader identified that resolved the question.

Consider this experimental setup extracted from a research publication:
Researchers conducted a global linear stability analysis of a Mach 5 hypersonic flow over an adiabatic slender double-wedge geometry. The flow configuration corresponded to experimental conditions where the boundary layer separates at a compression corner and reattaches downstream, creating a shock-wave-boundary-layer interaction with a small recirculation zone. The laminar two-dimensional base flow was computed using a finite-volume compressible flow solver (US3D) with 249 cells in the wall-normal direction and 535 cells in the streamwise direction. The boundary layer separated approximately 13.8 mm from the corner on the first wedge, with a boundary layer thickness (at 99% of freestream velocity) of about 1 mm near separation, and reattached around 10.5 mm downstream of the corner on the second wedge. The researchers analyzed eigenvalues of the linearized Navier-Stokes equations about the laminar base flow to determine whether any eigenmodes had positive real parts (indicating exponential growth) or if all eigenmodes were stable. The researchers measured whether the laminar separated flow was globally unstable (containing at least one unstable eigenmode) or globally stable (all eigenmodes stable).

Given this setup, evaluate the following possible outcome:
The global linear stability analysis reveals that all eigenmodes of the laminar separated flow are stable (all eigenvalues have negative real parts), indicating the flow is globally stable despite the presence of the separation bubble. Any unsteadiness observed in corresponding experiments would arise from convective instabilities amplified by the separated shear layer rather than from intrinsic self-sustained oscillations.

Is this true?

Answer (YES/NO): YES